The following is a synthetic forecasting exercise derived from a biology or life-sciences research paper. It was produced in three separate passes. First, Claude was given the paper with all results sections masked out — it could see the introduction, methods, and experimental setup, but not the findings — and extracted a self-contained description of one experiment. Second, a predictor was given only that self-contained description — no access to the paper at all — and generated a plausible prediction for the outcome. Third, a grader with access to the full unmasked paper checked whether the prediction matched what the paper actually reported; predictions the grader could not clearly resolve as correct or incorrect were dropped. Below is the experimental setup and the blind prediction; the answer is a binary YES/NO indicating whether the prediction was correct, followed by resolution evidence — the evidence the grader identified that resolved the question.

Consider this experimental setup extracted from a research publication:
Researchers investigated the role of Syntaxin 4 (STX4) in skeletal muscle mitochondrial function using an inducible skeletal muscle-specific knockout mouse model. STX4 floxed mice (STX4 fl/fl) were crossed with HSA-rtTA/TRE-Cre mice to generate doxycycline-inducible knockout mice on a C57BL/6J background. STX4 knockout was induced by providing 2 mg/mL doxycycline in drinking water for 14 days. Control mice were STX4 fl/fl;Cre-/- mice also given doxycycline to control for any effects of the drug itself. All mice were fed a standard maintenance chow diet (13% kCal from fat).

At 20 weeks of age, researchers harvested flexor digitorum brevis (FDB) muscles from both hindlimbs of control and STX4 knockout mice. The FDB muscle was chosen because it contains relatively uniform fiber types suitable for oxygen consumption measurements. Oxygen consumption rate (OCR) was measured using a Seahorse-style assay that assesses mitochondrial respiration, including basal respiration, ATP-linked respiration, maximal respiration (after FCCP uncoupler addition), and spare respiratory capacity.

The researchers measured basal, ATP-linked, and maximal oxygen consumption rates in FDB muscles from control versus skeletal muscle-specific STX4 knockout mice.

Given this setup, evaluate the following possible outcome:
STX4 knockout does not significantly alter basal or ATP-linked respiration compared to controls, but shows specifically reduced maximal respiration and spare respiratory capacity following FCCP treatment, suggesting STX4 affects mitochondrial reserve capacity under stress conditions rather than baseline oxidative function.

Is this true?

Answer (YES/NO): NO